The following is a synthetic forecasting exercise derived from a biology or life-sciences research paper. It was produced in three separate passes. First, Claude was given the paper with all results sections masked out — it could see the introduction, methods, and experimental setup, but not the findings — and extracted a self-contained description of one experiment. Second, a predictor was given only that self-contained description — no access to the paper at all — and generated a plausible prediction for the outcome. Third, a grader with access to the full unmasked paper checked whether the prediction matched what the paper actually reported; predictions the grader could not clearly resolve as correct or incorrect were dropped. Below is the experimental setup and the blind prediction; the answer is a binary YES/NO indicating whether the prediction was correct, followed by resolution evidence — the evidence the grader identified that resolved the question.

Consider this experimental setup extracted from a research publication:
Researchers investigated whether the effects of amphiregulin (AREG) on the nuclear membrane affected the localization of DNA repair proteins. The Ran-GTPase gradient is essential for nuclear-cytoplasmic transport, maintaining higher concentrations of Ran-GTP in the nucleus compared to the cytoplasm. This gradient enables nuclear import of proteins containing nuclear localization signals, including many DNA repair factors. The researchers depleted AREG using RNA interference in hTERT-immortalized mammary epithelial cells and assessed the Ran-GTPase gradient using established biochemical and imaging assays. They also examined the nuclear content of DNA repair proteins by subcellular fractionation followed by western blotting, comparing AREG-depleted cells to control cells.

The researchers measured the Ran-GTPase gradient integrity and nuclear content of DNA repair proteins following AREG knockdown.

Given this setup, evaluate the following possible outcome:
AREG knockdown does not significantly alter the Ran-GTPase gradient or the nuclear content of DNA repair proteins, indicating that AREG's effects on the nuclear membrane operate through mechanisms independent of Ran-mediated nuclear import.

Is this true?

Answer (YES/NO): NO